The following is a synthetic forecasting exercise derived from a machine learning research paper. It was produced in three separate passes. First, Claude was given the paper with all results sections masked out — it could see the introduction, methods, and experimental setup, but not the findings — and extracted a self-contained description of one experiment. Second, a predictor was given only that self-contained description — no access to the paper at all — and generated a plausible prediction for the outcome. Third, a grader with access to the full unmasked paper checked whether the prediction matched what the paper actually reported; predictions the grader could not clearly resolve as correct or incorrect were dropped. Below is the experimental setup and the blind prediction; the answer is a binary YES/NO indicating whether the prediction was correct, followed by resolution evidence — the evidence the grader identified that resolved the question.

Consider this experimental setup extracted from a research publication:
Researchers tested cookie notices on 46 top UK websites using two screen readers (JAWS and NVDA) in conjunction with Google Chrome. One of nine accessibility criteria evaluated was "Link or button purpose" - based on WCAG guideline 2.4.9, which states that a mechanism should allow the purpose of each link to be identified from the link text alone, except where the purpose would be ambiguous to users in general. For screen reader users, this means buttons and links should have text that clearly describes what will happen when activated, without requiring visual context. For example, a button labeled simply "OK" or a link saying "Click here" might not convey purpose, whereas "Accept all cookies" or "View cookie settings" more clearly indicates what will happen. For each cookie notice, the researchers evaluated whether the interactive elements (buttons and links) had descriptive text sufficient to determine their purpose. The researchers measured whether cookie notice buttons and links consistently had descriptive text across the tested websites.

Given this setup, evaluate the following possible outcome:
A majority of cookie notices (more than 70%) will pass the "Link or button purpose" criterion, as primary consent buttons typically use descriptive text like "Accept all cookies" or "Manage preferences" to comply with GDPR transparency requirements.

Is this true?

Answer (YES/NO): NO